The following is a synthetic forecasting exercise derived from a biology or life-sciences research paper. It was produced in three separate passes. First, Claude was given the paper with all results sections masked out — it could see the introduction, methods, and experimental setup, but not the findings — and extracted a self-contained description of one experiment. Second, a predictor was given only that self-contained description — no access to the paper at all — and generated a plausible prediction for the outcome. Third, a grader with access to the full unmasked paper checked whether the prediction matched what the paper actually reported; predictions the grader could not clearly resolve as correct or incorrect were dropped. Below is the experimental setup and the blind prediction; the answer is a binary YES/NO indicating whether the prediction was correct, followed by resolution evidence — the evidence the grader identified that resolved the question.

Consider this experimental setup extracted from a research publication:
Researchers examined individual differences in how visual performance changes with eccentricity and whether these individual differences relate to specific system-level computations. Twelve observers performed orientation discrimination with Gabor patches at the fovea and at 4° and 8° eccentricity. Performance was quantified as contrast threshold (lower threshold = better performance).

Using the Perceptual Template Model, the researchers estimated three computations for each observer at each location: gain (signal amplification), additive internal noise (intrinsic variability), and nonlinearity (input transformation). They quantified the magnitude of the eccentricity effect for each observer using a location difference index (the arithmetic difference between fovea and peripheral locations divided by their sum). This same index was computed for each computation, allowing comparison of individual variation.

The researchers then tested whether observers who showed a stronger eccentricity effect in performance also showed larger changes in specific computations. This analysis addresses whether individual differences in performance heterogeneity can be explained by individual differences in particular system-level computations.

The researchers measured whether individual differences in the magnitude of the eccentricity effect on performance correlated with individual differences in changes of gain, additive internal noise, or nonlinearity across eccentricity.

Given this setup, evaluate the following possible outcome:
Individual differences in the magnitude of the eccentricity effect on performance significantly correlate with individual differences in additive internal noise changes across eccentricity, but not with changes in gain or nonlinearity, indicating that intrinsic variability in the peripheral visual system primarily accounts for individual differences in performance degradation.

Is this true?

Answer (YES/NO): NO